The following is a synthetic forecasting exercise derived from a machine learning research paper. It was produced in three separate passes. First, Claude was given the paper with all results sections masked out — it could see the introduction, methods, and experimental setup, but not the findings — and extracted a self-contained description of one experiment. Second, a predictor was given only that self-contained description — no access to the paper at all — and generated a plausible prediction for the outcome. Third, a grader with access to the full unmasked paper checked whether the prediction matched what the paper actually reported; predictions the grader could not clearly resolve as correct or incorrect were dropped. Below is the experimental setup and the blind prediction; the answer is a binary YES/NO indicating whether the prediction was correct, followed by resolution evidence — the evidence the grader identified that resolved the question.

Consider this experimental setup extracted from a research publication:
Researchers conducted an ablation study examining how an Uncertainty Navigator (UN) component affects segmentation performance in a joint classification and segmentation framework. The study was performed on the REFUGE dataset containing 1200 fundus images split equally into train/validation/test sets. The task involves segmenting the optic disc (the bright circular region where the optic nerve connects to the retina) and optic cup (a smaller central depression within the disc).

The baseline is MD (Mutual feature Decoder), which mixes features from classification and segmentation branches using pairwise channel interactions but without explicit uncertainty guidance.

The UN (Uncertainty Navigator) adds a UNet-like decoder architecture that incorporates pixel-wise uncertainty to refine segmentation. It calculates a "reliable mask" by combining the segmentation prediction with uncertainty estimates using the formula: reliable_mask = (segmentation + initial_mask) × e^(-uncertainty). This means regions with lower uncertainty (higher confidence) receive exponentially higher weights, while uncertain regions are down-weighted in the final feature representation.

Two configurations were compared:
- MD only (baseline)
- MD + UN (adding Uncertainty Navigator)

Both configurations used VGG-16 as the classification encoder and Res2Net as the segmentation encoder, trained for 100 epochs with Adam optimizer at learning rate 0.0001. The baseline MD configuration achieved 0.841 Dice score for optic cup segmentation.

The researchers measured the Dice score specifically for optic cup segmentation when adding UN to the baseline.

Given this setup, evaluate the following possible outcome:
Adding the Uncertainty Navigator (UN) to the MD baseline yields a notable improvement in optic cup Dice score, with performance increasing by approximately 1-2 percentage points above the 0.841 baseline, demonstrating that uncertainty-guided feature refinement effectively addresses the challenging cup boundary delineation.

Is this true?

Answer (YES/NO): NO